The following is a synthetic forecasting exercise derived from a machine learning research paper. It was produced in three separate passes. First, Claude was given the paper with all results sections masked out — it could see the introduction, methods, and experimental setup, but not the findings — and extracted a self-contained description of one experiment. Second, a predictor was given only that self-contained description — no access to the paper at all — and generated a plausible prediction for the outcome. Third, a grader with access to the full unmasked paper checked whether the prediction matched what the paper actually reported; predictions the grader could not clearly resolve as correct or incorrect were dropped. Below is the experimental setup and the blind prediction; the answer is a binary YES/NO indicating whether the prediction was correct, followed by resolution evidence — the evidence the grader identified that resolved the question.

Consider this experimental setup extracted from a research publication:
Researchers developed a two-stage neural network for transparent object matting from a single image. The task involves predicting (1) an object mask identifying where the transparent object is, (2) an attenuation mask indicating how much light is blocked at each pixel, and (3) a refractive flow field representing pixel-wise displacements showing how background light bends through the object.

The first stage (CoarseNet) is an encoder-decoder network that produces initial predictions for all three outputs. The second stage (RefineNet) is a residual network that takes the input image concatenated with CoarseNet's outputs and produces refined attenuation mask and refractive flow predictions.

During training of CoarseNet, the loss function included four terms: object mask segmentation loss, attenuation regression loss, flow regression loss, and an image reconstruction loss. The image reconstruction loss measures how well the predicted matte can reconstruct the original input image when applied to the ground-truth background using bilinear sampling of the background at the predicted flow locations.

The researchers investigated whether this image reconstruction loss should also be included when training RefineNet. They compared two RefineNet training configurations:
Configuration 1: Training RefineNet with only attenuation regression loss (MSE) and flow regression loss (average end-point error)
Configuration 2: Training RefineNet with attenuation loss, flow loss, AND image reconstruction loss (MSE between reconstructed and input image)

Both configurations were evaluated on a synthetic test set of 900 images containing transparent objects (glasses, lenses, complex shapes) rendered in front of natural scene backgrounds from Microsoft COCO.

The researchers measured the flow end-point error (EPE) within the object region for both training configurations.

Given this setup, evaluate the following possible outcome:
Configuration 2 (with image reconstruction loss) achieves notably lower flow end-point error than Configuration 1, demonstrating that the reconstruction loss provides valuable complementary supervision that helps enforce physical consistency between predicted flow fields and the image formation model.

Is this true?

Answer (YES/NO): NO